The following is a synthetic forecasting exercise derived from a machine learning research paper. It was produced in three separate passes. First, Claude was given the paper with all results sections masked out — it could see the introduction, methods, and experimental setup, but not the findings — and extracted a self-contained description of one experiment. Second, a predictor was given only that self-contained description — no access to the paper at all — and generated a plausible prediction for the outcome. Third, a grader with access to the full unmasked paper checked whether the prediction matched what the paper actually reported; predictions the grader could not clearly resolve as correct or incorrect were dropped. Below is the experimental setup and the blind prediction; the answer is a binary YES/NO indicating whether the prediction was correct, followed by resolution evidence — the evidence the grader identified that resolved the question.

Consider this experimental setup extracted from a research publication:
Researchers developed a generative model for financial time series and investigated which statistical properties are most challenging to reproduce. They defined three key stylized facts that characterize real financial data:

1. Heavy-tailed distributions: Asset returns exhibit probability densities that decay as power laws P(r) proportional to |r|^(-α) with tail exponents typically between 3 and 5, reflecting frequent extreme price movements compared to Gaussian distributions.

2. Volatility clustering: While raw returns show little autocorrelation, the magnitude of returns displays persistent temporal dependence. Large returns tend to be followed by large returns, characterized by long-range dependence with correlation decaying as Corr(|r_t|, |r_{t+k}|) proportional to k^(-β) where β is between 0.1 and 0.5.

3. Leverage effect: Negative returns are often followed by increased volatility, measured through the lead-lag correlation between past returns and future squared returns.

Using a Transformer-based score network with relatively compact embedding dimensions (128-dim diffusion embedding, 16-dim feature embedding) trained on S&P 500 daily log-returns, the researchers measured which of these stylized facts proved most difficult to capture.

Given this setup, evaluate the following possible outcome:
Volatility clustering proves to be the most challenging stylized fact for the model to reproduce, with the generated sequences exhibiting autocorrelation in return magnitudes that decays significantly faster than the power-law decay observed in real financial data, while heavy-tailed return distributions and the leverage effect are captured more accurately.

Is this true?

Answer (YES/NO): NO